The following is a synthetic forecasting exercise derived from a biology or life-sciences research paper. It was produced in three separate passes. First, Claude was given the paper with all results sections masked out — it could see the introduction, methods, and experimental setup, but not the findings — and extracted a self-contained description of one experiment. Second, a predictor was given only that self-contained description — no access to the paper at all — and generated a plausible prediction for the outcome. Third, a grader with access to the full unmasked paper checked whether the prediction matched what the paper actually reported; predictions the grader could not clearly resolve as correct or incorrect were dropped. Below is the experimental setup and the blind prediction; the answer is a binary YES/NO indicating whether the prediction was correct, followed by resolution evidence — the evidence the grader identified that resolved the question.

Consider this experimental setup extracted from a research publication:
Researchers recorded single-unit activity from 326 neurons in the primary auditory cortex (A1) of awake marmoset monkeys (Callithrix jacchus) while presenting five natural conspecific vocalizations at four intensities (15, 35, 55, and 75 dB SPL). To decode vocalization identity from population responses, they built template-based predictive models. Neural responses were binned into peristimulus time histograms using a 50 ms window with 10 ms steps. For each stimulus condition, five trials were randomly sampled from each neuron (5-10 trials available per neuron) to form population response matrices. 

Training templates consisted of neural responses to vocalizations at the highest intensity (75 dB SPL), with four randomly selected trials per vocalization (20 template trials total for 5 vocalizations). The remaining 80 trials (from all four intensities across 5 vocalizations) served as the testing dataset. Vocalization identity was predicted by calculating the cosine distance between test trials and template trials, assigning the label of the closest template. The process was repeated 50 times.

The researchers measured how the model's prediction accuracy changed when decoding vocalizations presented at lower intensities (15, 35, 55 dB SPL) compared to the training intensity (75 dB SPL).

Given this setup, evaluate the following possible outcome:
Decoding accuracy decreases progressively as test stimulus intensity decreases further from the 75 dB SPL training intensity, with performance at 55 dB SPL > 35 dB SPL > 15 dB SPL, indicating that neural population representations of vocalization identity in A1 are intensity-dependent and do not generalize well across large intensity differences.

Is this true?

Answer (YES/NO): NO